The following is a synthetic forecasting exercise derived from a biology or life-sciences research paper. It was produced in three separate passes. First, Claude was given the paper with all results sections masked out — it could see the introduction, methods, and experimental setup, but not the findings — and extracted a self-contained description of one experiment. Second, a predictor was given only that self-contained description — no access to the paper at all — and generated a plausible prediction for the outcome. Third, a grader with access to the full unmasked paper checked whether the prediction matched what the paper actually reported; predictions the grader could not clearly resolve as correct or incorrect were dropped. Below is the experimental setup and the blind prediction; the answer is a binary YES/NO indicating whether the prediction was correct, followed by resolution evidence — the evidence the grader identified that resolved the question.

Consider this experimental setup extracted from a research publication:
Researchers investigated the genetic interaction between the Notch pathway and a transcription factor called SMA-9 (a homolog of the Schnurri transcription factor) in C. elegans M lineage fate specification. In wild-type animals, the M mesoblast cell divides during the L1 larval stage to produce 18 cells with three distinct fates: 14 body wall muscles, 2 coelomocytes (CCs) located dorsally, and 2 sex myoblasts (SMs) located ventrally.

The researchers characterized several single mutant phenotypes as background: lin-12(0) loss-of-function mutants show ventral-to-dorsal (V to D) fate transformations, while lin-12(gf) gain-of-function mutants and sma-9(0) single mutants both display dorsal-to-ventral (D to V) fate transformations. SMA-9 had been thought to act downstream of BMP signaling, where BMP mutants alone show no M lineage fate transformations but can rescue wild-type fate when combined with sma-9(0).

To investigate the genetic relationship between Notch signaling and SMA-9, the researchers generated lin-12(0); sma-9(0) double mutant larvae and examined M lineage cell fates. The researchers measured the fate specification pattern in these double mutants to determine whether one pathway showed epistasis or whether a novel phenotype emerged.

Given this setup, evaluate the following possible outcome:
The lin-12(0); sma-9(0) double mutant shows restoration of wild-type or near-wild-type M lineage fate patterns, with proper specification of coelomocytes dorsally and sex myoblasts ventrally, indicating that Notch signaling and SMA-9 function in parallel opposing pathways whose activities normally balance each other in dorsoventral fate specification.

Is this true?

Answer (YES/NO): NO